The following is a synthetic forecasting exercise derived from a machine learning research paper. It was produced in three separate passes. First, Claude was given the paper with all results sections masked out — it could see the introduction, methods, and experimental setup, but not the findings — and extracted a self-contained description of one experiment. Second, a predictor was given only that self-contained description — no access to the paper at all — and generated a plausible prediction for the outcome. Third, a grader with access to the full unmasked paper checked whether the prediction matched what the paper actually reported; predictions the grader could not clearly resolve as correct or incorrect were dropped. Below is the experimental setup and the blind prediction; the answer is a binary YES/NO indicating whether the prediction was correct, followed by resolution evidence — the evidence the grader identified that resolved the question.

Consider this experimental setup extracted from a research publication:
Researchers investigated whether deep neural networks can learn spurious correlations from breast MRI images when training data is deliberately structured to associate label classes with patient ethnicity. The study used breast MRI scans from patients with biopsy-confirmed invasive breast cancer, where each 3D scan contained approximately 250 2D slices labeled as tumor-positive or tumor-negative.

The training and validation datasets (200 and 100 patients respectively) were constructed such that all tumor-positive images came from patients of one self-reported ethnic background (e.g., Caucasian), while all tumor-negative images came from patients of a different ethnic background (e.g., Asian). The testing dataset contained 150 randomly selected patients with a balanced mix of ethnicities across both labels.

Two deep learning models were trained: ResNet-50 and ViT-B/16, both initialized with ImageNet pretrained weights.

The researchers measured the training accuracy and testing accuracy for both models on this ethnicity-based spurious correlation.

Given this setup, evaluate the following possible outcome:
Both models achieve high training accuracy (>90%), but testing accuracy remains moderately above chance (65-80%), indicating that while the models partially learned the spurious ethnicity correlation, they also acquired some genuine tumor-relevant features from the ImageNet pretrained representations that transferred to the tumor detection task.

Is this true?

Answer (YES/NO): NO